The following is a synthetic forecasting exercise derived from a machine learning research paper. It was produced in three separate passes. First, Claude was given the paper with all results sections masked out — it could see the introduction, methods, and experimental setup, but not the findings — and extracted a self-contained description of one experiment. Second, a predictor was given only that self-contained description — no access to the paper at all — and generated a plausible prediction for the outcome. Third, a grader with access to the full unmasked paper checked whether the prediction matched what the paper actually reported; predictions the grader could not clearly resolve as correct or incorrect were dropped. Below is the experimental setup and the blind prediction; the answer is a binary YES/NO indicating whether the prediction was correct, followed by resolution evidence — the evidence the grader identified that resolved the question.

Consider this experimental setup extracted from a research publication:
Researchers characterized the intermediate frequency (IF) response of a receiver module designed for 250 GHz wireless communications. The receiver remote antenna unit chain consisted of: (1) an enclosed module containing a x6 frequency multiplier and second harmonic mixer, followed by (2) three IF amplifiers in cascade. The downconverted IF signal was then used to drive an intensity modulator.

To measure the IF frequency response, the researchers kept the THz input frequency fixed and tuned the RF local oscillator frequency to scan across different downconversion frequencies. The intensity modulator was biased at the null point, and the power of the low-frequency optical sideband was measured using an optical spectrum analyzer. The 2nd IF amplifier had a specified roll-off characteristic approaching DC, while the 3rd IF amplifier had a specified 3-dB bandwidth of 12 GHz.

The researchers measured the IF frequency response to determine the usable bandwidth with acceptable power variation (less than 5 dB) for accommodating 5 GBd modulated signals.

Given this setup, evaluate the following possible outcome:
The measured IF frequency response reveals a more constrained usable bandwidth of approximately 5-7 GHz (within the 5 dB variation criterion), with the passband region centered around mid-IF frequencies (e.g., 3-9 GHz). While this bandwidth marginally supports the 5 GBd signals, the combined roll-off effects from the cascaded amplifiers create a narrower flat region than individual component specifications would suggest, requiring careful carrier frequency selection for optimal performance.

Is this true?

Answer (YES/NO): NO